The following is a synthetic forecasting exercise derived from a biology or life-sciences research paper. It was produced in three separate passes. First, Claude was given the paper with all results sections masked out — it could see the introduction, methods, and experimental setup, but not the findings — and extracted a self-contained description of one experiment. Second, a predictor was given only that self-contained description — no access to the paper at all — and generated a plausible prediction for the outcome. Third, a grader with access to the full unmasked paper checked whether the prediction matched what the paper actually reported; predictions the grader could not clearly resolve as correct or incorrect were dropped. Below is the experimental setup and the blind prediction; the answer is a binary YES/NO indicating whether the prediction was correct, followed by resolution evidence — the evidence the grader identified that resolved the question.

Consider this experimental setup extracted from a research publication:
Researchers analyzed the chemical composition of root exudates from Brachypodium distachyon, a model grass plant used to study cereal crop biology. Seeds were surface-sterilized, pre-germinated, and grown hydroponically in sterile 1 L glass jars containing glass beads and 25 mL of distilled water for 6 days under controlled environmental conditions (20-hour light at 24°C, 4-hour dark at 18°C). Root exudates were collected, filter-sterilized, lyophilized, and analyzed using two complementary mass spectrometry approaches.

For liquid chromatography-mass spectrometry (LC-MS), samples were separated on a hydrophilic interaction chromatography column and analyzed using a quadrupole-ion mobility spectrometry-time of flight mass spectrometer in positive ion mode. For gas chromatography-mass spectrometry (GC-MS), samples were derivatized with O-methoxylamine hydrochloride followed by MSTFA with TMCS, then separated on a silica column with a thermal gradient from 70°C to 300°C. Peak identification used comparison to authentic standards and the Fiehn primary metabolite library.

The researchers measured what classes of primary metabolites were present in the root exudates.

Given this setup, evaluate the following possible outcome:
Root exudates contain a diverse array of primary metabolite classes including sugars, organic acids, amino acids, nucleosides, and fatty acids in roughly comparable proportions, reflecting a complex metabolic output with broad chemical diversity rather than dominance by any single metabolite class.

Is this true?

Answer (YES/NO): NO